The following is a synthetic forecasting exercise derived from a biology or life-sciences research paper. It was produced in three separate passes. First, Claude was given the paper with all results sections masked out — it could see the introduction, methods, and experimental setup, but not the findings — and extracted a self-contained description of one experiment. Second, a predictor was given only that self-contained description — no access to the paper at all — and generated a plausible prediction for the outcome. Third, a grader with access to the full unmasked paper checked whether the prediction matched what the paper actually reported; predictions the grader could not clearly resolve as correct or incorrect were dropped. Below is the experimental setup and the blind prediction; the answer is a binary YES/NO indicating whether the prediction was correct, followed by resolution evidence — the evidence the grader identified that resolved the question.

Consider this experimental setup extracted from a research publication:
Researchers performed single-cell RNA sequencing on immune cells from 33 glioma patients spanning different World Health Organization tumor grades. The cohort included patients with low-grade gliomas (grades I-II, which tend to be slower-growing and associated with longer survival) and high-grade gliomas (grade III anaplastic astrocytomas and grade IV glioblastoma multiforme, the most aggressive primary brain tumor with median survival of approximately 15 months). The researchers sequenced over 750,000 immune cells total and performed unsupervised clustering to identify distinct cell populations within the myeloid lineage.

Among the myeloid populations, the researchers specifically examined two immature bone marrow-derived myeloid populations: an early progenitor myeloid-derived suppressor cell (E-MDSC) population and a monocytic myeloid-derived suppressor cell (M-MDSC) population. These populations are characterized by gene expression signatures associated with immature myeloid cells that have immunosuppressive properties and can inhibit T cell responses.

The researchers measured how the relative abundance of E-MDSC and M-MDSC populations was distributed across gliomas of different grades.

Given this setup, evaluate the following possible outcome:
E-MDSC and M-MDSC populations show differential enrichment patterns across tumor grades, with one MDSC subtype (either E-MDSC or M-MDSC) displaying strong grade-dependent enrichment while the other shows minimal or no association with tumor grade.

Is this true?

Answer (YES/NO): NO